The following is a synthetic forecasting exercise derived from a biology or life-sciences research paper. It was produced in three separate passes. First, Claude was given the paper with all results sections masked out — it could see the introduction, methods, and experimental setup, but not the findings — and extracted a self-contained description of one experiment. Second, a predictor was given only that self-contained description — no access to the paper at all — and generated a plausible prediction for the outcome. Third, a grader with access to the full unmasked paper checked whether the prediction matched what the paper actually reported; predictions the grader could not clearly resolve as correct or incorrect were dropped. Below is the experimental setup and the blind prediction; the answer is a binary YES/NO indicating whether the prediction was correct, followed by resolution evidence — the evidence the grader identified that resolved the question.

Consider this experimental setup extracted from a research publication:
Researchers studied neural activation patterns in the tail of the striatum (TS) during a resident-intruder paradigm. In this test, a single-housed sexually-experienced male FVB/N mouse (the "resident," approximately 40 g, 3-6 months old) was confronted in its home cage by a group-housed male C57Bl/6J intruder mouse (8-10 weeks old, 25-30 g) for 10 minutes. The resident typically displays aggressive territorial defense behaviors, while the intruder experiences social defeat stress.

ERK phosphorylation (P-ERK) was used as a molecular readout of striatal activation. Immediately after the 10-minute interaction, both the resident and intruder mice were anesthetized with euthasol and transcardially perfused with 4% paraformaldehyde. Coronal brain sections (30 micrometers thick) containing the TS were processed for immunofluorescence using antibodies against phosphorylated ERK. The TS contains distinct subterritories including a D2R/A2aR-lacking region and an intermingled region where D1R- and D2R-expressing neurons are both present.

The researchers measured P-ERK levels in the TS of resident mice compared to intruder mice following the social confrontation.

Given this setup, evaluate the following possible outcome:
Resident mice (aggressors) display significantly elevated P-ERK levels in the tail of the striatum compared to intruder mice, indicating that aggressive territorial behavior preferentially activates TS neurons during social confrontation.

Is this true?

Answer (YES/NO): NO